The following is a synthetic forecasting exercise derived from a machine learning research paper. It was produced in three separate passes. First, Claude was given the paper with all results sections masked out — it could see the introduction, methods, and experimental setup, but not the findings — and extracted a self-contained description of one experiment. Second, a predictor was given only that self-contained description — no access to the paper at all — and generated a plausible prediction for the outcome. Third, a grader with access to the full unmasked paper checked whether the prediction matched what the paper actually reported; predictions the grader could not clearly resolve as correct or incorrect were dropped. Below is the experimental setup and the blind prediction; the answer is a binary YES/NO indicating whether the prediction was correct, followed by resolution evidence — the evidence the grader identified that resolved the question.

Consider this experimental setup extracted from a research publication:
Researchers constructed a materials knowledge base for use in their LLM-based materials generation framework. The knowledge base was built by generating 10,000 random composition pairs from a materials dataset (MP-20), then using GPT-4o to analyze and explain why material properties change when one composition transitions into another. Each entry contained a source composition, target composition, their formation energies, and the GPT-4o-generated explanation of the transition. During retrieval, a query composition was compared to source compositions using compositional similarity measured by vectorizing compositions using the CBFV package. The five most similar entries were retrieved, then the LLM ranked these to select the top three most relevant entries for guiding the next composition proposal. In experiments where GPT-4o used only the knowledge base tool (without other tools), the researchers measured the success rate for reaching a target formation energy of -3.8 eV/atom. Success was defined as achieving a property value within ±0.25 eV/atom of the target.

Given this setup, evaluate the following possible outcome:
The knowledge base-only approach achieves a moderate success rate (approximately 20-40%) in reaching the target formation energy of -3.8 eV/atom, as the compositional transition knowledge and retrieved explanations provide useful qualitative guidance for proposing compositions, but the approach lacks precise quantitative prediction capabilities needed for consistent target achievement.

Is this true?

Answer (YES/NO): NO